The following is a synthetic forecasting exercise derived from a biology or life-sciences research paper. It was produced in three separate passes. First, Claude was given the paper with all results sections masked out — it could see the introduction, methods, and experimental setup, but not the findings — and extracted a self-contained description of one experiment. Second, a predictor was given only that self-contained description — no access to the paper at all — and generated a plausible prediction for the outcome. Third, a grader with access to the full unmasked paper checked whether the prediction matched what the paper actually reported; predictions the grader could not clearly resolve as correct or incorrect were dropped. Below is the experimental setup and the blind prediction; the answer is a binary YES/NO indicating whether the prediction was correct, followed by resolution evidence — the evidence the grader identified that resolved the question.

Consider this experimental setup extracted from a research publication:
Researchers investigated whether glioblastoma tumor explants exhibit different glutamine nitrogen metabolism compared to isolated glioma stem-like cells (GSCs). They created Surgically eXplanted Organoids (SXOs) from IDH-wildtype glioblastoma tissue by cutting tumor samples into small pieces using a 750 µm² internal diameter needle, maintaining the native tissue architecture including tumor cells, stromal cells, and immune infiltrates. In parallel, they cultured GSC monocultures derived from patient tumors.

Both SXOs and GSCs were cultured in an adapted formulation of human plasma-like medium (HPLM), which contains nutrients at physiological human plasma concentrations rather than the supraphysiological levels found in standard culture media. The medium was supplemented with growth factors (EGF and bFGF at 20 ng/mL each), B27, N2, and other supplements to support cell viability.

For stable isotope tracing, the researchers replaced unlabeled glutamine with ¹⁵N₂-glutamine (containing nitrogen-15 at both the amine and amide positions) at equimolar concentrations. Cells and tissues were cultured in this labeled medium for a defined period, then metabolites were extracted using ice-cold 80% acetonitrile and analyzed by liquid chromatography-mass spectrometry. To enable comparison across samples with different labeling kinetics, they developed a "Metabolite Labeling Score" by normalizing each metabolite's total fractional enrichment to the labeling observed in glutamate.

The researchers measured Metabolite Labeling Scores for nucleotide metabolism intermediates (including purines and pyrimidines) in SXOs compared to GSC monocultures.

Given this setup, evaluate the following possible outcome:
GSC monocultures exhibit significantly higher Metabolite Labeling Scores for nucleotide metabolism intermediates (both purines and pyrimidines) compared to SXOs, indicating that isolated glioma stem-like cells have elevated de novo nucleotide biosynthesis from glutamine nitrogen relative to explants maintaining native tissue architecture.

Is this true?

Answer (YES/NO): NO